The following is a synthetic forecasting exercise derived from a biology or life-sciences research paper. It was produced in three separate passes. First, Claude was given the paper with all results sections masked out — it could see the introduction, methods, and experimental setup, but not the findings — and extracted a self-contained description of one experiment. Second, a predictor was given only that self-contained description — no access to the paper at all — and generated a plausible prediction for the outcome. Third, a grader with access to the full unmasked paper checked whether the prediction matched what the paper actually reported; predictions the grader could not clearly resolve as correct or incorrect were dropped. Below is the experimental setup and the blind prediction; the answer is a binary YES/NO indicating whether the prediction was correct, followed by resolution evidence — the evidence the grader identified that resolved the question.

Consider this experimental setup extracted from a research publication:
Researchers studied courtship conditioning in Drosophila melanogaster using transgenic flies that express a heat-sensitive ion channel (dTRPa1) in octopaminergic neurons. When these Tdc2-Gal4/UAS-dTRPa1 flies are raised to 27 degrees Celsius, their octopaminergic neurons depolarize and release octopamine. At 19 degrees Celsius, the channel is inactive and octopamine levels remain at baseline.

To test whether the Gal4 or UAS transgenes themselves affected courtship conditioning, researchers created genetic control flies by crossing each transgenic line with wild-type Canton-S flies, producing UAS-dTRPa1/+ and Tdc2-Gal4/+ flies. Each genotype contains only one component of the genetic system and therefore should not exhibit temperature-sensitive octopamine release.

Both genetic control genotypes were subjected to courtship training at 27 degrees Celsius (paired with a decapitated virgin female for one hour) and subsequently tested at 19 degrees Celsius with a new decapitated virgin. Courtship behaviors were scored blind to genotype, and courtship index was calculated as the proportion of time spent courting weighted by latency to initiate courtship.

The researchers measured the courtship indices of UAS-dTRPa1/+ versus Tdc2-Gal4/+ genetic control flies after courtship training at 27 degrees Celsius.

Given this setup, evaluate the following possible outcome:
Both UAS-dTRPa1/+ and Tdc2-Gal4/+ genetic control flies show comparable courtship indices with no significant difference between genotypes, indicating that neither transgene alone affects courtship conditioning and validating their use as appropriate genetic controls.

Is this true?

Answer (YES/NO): YES